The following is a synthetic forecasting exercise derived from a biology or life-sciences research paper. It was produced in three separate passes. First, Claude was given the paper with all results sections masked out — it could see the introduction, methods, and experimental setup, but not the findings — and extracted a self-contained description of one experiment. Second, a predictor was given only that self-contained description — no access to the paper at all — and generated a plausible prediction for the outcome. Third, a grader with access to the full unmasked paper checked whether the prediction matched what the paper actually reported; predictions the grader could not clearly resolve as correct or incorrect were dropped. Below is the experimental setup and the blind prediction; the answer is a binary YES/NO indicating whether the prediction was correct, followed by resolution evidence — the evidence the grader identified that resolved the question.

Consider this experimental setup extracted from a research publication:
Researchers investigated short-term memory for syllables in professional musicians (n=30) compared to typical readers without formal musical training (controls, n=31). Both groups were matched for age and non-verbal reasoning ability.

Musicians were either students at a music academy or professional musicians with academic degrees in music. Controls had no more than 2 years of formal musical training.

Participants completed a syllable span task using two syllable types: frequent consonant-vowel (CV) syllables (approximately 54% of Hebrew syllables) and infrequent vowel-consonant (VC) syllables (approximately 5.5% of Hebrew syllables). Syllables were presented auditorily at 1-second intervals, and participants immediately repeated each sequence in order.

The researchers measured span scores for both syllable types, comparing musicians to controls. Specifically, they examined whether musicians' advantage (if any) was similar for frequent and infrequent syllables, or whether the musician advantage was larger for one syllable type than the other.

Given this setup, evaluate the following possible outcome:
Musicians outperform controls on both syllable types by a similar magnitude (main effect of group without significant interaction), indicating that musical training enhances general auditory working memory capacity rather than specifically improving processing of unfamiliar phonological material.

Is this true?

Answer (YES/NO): NO